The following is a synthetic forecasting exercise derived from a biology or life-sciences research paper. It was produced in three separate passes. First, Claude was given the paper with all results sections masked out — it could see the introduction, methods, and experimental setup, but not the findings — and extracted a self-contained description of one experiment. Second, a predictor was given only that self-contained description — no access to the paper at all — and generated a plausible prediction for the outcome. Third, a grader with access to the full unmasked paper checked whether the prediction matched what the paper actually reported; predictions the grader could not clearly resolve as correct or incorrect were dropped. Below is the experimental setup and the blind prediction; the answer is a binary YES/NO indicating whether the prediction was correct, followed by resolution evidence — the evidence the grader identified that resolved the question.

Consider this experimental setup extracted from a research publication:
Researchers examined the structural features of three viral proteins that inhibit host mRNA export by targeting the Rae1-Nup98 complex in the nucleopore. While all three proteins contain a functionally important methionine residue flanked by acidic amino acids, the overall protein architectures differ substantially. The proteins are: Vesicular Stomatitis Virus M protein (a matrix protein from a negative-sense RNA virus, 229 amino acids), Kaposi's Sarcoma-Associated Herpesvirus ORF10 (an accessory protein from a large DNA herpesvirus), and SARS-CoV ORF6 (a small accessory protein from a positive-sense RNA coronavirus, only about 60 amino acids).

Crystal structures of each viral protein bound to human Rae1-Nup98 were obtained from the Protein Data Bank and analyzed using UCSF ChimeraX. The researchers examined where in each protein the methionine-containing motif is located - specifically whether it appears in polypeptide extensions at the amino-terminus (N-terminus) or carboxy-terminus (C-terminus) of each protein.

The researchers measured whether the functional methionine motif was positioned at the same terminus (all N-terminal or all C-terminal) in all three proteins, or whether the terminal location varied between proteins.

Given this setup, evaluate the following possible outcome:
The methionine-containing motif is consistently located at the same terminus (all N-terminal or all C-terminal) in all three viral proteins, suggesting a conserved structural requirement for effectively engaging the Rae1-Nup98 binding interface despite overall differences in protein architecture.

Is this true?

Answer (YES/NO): NO